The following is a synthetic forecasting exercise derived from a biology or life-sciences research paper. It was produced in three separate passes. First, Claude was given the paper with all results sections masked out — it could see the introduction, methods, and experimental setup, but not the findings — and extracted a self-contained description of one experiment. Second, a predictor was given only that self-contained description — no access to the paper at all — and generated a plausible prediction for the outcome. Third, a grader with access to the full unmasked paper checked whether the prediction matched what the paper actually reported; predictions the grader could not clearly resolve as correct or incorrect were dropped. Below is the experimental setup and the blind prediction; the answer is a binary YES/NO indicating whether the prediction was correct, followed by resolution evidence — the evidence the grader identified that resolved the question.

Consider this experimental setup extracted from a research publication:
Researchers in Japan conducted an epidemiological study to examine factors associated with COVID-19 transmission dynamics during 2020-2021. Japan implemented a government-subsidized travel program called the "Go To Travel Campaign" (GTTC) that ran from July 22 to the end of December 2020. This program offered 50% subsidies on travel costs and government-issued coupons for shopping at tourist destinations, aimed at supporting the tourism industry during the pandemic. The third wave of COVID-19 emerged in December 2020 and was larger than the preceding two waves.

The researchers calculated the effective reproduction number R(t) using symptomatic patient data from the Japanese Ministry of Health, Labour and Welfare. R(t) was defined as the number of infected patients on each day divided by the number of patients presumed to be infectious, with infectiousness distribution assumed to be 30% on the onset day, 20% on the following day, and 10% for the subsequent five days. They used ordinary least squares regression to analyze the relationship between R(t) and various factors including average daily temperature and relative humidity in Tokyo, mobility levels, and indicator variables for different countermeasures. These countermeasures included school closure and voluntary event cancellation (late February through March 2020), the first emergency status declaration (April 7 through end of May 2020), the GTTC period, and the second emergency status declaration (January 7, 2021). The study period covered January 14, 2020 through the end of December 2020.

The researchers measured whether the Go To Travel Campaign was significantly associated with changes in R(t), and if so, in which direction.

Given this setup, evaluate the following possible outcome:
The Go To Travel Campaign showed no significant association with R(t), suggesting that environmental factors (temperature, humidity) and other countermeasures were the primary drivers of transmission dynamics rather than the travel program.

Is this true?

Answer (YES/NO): NO